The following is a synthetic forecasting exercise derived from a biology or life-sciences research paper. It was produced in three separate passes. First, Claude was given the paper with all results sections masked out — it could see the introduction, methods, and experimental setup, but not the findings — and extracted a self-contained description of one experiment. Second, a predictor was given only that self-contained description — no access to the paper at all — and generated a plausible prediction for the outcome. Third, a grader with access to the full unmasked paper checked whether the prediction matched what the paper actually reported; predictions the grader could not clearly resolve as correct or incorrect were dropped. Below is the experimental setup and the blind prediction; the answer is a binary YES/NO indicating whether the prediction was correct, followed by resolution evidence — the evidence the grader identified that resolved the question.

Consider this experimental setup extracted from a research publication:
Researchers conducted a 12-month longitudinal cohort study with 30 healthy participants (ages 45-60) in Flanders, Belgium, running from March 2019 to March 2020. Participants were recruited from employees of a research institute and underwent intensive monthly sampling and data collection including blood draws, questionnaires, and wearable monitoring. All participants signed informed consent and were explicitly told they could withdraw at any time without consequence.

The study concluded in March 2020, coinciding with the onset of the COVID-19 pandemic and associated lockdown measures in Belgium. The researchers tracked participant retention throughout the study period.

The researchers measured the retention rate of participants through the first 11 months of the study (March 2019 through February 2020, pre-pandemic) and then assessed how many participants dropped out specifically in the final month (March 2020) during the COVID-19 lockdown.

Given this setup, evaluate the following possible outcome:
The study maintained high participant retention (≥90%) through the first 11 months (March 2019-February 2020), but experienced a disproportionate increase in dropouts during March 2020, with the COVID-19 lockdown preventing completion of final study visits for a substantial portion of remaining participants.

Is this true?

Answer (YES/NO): YES